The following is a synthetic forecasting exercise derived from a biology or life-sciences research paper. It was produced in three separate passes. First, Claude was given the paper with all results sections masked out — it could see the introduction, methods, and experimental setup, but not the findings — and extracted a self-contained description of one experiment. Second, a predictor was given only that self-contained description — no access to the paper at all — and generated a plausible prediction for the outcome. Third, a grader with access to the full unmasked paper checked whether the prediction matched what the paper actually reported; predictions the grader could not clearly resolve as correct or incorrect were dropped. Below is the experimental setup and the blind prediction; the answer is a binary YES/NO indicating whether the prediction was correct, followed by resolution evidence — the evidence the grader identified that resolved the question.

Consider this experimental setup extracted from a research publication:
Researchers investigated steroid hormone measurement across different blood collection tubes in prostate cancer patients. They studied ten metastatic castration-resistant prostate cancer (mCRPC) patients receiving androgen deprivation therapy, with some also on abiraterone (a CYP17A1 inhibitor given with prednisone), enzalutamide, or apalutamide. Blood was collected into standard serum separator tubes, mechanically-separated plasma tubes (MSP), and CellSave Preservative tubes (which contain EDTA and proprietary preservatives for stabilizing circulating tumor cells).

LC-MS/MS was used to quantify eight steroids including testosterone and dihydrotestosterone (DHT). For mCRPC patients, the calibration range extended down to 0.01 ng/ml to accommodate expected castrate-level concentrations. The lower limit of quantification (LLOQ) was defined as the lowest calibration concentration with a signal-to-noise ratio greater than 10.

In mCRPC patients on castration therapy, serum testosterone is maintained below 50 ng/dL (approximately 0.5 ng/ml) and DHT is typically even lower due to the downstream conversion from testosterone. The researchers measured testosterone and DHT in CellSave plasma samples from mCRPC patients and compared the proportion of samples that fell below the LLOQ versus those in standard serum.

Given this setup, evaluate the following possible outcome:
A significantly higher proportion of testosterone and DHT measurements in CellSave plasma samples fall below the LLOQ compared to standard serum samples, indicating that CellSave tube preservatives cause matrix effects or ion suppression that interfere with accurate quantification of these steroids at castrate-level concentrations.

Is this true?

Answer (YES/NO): NO